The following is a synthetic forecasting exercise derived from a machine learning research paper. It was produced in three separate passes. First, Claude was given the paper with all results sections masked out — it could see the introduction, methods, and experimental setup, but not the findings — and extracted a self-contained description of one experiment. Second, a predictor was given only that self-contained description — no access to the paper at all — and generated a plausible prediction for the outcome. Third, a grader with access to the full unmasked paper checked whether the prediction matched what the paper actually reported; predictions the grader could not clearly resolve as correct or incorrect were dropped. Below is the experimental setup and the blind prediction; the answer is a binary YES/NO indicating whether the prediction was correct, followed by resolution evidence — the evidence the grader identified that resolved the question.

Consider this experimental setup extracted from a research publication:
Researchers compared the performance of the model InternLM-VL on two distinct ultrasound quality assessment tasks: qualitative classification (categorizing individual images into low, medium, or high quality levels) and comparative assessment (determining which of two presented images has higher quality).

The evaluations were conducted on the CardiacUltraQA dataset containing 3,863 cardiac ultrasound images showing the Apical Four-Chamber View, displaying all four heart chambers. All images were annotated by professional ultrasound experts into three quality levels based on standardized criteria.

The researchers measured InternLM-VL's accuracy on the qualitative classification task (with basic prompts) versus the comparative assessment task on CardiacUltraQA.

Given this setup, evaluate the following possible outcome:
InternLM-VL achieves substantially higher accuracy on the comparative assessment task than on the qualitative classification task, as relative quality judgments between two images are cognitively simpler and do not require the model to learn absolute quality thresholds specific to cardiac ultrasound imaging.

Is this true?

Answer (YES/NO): YES